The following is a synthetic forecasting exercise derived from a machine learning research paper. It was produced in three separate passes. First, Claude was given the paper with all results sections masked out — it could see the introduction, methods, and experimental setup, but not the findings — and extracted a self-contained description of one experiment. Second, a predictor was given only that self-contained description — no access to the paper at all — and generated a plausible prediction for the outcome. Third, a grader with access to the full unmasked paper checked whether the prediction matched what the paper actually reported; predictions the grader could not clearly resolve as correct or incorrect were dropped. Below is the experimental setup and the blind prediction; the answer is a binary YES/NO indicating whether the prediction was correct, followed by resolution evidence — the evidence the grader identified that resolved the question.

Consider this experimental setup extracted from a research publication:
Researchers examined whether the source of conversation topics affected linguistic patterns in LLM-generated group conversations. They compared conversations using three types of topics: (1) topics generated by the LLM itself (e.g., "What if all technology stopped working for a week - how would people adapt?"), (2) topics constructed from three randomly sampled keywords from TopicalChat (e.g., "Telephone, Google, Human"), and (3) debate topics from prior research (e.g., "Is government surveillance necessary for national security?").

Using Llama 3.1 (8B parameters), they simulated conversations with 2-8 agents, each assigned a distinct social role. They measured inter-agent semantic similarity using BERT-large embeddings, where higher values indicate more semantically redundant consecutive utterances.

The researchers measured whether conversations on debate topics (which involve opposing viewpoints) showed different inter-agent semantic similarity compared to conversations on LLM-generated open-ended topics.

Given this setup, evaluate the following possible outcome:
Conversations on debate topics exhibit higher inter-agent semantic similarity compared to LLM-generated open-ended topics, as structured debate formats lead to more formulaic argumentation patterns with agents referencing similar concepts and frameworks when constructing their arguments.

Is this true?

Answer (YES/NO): YES